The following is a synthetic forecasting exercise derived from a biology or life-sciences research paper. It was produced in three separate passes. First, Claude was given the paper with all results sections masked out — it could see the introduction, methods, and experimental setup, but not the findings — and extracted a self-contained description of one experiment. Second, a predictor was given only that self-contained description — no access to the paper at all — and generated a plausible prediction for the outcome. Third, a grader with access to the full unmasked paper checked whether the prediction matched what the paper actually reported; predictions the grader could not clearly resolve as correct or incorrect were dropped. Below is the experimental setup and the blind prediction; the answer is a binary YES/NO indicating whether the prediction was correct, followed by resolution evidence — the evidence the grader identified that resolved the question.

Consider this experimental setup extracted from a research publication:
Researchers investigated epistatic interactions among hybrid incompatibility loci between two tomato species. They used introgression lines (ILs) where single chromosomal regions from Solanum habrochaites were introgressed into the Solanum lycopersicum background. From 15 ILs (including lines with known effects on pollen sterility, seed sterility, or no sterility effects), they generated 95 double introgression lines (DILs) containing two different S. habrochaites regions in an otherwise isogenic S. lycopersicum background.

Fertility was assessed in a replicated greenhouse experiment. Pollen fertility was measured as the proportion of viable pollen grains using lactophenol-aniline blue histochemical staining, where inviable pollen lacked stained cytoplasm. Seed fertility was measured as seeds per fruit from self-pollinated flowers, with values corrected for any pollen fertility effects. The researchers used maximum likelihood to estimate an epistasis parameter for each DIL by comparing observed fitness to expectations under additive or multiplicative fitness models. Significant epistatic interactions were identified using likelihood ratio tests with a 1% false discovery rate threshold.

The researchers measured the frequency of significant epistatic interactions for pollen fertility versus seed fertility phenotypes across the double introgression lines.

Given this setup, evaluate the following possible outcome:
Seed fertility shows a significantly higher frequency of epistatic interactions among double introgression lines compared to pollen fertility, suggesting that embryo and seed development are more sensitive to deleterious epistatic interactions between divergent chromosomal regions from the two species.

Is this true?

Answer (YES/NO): NO